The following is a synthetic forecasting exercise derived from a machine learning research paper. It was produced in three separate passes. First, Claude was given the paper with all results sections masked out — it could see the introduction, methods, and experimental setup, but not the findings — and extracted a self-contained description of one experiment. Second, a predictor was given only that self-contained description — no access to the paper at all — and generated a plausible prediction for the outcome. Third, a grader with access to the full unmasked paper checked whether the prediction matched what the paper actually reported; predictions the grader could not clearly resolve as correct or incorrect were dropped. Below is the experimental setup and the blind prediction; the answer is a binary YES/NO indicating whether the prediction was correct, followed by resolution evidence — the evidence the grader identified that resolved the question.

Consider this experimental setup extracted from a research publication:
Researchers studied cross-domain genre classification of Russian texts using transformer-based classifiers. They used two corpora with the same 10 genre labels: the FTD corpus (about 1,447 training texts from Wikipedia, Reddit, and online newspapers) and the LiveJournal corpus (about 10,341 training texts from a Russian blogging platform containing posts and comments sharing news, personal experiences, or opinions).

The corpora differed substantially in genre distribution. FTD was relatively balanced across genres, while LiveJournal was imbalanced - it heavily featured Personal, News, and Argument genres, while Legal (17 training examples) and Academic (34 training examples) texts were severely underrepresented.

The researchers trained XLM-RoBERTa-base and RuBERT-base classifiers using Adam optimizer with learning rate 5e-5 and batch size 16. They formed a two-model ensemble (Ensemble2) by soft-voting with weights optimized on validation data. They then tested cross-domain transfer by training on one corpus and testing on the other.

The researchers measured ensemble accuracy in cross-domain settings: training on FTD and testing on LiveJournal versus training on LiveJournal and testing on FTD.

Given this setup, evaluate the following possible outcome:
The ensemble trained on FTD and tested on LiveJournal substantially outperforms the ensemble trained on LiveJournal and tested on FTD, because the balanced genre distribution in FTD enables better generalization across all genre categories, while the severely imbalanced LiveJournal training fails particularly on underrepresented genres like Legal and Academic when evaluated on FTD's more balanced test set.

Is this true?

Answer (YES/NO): NO